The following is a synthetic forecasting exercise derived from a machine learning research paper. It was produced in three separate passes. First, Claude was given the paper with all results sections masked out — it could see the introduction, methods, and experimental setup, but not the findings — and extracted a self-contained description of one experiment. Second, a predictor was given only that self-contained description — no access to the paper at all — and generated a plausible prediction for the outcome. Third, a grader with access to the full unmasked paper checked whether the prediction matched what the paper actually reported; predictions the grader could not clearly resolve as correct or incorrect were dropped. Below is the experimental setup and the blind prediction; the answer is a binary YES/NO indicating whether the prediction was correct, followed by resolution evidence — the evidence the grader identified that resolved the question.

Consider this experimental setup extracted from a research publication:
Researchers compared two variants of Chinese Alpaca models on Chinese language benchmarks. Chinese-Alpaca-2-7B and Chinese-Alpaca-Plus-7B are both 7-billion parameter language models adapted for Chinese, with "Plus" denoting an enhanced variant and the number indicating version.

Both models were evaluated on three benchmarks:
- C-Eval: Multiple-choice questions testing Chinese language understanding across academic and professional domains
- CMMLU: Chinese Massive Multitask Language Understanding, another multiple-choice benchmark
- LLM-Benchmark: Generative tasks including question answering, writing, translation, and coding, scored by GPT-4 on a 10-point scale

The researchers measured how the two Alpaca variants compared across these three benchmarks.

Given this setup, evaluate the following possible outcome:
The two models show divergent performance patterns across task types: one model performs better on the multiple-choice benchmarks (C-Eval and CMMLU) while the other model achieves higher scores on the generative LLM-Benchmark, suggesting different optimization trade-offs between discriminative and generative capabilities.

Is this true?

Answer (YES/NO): NO